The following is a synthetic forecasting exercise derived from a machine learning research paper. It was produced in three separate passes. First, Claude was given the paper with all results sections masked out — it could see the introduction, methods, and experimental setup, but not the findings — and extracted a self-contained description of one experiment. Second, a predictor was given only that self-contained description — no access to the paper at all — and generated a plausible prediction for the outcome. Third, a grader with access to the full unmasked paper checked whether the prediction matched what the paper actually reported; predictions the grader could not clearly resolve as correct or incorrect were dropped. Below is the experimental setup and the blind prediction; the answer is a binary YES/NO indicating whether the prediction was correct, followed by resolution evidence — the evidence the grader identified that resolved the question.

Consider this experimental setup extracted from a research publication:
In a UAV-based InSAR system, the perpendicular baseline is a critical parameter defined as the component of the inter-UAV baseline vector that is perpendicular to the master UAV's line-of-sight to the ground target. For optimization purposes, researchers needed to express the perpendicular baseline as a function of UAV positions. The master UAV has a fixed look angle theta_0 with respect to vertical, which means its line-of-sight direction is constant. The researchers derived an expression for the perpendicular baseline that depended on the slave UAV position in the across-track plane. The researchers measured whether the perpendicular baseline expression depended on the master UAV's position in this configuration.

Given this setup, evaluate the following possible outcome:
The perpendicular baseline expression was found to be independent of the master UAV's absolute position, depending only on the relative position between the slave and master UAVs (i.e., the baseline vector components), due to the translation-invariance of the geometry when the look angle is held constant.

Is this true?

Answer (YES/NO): NO